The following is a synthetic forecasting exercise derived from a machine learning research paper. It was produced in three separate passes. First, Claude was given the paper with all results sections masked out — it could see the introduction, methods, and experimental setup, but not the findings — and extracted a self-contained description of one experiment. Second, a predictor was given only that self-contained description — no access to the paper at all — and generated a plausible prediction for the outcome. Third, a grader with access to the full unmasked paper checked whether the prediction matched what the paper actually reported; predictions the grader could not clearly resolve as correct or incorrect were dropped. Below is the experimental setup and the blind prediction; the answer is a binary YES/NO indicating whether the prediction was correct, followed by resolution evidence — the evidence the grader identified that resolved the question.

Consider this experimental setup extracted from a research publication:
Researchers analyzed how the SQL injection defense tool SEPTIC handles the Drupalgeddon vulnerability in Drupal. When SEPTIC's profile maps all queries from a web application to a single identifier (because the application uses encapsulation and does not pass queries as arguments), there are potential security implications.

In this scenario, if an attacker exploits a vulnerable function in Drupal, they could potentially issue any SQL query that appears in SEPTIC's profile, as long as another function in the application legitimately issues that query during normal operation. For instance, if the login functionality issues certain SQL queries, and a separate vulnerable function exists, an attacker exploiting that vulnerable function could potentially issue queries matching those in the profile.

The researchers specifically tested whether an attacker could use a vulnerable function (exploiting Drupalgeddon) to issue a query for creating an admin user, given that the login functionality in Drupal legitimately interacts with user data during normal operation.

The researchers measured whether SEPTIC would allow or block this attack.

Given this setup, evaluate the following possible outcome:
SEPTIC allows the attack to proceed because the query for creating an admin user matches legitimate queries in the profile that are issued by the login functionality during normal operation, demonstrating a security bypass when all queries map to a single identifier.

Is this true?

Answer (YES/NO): YES